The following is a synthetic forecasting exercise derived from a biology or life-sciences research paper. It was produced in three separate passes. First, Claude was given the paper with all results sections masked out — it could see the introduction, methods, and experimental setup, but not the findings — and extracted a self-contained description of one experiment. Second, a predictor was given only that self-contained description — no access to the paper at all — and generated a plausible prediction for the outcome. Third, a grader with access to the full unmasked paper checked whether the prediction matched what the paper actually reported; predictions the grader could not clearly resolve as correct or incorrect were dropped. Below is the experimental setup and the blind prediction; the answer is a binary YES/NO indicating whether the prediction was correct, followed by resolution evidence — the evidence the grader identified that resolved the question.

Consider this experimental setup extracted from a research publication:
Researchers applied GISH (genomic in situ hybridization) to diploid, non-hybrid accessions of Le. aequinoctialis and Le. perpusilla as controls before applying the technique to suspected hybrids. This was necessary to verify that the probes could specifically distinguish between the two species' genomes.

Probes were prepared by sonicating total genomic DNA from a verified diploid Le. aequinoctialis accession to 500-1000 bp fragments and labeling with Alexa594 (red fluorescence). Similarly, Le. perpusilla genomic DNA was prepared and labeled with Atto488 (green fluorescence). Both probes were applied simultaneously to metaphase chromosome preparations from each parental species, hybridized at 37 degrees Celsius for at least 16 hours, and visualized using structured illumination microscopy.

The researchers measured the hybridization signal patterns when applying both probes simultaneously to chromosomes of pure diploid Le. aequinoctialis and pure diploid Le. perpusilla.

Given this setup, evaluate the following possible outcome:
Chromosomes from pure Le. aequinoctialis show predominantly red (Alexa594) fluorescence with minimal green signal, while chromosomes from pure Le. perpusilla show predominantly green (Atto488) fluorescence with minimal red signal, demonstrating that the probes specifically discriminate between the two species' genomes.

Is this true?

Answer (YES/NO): NO